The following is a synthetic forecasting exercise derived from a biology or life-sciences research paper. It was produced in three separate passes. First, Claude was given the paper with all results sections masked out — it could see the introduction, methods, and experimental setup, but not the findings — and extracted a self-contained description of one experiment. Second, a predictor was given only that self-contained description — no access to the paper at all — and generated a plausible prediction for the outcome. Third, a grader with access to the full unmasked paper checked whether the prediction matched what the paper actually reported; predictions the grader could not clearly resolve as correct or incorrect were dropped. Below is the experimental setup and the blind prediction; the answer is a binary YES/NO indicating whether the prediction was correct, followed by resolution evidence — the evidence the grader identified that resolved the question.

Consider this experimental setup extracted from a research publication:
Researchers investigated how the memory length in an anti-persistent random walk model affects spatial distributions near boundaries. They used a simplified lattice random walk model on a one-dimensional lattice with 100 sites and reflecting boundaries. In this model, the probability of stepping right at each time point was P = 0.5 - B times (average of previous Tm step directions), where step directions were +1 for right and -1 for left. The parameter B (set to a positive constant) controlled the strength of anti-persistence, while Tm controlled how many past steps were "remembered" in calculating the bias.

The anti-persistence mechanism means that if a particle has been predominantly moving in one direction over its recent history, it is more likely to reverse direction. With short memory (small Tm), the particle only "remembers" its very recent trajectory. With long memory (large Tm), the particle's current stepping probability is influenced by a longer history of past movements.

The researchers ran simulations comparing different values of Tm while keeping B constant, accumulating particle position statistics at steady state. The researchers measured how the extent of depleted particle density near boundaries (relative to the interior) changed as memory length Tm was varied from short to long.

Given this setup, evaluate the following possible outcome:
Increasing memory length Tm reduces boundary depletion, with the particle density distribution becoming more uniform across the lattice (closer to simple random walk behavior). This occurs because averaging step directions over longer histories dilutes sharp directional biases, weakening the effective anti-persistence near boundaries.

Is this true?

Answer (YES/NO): NO